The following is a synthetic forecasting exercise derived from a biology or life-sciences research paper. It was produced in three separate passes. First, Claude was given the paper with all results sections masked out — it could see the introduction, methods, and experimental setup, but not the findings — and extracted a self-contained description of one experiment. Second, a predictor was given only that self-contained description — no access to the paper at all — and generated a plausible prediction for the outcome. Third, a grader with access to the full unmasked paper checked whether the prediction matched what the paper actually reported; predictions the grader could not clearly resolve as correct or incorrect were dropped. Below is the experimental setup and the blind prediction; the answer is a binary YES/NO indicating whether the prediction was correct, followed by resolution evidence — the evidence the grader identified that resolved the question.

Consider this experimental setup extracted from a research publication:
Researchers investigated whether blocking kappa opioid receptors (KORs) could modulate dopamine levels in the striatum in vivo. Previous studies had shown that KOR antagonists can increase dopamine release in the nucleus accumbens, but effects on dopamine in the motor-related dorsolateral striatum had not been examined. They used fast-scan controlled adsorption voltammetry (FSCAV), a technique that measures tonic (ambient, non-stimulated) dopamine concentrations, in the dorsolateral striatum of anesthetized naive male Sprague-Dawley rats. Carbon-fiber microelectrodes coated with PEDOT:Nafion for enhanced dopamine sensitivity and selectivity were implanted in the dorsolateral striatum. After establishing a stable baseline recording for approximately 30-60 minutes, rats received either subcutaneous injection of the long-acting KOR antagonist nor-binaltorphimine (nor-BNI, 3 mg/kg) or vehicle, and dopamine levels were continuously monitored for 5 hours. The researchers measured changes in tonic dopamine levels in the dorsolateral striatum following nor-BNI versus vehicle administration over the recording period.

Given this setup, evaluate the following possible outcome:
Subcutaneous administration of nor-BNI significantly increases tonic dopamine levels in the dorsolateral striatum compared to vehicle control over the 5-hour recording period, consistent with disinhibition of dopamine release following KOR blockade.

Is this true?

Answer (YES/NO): NO